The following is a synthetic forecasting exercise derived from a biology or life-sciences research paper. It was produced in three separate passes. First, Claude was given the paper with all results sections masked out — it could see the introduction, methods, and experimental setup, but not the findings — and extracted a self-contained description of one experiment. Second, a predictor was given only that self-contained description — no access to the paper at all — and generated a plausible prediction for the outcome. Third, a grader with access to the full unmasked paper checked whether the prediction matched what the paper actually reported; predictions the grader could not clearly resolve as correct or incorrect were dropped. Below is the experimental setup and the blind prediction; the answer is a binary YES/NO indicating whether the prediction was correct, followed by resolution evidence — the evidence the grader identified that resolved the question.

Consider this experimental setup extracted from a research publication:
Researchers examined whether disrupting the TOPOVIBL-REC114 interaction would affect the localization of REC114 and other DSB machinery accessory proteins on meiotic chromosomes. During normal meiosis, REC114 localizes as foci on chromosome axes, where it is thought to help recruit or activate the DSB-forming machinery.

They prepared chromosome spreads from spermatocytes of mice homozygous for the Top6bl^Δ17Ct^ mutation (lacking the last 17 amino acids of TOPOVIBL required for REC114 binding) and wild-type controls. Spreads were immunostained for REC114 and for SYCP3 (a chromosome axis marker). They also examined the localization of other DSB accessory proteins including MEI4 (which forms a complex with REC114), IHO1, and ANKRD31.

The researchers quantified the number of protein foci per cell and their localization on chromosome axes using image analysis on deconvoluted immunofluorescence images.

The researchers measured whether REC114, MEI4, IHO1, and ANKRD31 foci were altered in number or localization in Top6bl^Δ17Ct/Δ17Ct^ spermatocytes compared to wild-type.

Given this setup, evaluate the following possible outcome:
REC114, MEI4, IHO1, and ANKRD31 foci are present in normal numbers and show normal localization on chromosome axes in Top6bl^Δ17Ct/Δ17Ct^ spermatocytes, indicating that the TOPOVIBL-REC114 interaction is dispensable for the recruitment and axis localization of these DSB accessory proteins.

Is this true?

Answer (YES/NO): NO